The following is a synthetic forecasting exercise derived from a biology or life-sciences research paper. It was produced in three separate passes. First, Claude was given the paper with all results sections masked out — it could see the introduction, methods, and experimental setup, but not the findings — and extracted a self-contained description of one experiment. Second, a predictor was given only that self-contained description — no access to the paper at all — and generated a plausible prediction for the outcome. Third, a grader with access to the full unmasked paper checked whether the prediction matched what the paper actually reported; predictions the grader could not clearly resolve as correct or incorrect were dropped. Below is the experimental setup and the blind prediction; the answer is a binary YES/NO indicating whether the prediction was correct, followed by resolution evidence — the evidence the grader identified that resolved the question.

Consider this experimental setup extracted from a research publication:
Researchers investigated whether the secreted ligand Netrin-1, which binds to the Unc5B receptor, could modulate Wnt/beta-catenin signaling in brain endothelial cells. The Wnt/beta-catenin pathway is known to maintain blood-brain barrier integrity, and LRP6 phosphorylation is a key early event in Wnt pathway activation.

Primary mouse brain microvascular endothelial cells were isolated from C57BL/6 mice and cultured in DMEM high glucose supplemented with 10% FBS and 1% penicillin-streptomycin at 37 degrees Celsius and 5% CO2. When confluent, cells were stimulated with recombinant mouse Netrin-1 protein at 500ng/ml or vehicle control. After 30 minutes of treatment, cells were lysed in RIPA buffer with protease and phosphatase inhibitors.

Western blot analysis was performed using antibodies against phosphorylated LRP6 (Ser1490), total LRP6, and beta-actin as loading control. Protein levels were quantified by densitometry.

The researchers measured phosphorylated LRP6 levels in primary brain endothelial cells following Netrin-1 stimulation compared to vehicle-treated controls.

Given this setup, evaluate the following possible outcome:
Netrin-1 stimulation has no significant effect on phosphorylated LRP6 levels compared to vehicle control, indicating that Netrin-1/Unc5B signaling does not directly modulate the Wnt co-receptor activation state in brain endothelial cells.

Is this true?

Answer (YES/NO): NO